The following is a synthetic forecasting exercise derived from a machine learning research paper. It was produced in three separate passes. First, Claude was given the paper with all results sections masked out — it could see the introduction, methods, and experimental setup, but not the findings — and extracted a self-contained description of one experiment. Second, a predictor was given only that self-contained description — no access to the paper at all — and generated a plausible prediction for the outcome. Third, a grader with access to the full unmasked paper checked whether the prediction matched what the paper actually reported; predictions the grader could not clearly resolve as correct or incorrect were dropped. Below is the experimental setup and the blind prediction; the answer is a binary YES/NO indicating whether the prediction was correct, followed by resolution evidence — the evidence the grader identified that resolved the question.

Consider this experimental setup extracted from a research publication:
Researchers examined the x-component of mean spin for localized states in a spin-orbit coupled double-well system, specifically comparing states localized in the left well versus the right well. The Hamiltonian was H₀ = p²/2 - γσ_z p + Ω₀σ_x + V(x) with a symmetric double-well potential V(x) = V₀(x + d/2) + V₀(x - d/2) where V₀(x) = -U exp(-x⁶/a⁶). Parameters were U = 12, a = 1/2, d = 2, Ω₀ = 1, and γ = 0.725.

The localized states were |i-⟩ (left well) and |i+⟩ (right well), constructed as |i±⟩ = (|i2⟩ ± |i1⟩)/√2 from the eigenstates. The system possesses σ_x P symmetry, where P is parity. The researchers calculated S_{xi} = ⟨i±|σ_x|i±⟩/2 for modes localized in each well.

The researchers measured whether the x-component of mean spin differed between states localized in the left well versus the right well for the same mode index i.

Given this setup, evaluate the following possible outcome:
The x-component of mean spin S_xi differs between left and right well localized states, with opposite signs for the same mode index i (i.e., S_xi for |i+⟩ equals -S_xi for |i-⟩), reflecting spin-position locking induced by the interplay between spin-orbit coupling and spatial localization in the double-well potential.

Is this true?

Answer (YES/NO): NO